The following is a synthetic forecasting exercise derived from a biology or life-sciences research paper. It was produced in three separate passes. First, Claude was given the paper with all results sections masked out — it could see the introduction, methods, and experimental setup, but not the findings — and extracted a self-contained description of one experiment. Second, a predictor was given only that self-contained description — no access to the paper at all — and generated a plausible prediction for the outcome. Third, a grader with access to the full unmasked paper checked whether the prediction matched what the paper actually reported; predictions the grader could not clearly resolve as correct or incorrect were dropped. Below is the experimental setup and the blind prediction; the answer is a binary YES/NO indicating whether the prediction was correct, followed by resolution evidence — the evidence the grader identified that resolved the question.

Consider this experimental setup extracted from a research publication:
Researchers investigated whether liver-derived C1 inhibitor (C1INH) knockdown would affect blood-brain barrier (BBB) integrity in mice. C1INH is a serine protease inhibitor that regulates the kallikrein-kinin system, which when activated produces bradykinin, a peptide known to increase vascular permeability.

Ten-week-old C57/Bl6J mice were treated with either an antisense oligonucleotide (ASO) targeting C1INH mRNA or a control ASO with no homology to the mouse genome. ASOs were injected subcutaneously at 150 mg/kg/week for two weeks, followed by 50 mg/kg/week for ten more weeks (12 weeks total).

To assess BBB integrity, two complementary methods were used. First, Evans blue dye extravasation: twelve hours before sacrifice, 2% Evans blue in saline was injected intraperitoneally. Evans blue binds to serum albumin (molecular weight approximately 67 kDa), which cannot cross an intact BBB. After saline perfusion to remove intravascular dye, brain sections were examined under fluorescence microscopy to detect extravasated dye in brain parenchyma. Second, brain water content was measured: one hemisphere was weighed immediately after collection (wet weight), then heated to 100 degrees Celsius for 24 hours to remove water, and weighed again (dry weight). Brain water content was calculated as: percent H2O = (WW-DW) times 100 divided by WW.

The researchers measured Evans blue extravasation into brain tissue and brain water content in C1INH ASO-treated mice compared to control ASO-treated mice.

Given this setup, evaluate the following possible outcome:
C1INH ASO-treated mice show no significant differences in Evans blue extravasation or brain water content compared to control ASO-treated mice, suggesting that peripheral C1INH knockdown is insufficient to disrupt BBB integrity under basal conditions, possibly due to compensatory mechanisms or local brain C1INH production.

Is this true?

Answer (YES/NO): NO